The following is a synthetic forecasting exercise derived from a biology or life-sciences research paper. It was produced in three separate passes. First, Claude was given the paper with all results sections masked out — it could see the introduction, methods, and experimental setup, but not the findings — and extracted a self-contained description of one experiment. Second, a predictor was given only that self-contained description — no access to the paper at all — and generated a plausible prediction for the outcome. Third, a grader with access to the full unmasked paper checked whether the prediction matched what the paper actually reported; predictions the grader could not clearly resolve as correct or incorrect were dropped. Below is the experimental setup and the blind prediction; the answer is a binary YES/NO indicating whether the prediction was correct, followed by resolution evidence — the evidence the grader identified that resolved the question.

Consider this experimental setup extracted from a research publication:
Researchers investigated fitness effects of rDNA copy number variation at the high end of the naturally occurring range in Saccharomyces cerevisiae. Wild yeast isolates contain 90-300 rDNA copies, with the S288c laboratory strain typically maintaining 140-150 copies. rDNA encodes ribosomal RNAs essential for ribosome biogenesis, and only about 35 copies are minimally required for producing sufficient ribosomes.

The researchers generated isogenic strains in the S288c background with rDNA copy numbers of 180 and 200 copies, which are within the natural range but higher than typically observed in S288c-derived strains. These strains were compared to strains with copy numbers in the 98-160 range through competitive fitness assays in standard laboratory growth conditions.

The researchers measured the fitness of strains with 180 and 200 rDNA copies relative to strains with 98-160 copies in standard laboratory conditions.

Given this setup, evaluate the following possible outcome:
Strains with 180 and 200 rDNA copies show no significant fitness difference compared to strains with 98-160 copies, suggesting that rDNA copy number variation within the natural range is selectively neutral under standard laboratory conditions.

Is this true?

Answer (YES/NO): NO